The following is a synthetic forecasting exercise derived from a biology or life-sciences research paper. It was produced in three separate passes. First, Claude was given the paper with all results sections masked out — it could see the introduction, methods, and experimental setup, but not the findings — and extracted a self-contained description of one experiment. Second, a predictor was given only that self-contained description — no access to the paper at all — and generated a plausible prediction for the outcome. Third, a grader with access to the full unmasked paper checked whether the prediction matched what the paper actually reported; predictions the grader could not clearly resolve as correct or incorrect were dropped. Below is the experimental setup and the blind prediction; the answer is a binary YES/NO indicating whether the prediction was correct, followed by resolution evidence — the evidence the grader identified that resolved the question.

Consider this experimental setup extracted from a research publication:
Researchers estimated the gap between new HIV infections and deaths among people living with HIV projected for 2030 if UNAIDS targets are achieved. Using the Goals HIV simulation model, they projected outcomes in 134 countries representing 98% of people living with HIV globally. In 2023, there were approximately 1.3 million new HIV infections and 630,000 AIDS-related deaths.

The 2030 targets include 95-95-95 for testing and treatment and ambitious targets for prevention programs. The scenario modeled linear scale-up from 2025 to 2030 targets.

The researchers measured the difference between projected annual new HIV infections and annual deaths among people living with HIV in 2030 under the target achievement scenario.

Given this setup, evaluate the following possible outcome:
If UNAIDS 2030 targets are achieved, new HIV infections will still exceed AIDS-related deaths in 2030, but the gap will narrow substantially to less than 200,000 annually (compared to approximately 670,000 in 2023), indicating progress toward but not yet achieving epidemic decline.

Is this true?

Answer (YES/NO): NO